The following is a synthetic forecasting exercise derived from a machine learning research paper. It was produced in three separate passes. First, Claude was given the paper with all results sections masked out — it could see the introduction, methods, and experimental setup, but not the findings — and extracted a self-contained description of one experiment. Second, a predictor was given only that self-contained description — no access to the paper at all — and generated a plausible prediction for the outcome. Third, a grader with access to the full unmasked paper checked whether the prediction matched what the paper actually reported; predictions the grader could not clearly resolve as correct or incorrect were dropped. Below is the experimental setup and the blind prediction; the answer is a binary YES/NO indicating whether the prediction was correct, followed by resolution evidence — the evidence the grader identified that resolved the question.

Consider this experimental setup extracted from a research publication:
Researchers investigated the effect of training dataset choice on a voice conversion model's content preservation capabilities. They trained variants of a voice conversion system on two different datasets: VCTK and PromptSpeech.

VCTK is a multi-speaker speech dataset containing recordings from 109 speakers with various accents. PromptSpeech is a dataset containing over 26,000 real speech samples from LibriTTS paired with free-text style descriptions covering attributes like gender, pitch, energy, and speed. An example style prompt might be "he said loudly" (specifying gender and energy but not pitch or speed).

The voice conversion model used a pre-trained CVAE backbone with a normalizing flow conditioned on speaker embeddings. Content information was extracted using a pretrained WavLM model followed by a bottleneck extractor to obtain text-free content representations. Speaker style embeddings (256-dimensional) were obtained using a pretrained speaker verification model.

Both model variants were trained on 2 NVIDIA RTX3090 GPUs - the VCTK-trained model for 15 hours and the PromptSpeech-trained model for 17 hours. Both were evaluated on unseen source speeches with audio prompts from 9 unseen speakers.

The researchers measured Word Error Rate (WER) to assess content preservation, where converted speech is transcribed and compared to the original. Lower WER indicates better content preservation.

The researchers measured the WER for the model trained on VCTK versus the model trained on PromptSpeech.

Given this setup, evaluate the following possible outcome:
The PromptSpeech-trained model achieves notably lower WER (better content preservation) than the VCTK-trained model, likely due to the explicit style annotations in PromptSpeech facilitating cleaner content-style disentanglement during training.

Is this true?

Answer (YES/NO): NO